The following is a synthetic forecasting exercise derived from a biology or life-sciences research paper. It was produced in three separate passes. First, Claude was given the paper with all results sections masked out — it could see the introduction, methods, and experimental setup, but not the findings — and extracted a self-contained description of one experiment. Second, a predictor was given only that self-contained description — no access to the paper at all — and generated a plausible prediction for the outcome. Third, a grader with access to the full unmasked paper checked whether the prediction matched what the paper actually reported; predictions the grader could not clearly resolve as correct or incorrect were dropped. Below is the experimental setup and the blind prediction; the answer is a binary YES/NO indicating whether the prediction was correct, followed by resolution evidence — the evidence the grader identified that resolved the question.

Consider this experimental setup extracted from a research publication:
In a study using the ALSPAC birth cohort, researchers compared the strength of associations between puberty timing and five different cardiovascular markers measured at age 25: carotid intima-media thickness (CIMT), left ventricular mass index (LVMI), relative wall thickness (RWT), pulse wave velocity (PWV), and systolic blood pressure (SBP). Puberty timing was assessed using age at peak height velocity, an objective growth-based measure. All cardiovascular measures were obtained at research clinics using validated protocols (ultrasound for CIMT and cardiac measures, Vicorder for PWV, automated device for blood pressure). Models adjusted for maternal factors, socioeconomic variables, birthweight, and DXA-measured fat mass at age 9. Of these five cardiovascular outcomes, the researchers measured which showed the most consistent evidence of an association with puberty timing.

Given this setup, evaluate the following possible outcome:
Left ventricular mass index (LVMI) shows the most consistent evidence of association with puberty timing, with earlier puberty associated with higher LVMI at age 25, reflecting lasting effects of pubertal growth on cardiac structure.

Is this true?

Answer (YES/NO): YES